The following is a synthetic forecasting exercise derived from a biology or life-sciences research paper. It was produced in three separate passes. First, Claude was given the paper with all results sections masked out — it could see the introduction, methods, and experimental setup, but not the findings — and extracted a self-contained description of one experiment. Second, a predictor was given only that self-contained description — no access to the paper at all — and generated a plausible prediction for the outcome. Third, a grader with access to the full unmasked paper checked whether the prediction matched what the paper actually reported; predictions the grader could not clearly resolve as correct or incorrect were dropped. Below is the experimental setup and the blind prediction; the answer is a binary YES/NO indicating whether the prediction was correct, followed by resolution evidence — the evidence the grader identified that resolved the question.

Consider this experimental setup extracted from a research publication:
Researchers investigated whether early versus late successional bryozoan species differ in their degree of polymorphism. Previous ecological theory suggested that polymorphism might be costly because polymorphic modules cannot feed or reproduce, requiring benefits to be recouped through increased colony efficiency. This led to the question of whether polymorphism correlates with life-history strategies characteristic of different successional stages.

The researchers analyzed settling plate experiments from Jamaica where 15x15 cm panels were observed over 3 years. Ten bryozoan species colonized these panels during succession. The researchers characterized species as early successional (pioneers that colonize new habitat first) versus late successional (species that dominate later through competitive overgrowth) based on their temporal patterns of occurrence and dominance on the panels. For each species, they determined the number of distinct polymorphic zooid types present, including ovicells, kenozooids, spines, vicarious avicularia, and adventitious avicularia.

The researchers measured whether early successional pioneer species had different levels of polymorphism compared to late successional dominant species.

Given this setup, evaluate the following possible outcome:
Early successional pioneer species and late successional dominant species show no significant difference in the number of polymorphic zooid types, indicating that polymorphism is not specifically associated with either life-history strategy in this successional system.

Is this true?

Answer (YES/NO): NO